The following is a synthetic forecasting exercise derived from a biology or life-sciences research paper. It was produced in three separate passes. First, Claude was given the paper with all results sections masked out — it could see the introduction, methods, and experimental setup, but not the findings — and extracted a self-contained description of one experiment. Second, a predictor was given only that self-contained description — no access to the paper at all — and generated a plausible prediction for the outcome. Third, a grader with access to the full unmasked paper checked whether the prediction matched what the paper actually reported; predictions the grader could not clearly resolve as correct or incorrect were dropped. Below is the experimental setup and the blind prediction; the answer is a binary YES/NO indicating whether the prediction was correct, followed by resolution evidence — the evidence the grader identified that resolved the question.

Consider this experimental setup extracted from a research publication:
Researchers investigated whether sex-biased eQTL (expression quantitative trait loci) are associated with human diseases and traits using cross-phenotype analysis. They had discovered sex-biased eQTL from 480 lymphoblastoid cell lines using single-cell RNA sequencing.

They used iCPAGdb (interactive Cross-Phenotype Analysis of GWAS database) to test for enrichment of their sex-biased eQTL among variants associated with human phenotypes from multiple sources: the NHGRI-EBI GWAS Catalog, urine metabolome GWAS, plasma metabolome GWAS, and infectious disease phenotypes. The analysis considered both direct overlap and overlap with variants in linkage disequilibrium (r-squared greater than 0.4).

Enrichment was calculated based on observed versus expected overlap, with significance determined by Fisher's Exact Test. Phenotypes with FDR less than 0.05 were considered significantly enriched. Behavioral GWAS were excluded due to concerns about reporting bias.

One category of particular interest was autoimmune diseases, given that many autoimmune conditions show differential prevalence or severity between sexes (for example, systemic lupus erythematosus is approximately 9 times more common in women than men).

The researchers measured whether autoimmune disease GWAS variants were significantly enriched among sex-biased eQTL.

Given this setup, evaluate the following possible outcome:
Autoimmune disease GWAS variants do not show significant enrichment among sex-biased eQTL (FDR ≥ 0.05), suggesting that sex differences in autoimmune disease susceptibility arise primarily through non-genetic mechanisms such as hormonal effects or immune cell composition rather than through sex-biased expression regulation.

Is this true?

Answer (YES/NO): NO